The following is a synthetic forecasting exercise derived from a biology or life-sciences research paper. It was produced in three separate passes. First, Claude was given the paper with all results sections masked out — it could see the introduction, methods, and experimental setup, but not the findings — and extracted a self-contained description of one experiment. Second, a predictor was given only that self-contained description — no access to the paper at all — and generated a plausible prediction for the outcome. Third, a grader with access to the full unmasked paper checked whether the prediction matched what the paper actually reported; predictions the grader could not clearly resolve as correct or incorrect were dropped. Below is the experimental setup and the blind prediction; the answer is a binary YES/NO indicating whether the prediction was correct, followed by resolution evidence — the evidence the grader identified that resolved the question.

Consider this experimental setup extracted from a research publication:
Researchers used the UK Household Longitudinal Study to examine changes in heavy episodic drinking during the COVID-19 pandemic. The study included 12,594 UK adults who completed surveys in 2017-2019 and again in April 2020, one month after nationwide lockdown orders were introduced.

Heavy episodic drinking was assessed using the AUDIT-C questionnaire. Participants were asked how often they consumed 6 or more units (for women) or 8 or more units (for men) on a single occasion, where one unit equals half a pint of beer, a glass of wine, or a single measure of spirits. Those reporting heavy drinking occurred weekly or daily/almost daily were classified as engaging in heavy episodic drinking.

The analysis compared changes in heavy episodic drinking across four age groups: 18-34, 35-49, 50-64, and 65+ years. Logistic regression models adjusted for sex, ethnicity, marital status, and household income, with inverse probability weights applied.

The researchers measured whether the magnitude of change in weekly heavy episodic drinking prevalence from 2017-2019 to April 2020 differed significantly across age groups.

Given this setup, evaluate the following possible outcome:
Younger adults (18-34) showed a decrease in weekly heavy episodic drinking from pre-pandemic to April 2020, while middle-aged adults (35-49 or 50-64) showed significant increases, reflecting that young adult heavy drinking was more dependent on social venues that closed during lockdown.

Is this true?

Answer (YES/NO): NO